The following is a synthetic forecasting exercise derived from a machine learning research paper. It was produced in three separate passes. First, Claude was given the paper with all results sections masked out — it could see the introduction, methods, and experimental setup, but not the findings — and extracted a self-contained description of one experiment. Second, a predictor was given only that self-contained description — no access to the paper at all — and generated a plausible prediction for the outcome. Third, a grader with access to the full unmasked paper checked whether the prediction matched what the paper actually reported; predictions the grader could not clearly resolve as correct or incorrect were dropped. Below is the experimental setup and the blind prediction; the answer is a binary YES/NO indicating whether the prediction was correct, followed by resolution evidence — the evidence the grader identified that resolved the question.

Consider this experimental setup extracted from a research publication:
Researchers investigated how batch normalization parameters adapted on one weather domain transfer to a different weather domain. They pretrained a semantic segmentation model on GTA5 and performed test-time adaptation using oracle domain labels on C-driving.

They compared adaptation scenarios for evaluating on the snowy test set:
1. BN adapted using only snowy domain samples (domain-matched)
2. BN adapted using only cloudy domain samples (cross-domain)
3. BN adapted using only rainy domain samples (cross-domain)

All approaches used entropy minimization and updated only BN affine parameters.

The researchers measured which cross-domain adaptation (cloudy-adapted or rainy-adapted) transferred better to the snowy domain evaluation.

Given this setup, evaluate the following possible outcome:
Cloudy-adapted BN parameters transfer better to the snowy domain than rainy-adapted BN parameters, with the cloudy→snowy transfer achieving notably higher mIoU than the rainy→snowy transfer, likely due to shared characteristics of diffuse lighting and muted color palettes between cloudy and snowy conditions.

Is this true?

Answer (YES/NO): NO